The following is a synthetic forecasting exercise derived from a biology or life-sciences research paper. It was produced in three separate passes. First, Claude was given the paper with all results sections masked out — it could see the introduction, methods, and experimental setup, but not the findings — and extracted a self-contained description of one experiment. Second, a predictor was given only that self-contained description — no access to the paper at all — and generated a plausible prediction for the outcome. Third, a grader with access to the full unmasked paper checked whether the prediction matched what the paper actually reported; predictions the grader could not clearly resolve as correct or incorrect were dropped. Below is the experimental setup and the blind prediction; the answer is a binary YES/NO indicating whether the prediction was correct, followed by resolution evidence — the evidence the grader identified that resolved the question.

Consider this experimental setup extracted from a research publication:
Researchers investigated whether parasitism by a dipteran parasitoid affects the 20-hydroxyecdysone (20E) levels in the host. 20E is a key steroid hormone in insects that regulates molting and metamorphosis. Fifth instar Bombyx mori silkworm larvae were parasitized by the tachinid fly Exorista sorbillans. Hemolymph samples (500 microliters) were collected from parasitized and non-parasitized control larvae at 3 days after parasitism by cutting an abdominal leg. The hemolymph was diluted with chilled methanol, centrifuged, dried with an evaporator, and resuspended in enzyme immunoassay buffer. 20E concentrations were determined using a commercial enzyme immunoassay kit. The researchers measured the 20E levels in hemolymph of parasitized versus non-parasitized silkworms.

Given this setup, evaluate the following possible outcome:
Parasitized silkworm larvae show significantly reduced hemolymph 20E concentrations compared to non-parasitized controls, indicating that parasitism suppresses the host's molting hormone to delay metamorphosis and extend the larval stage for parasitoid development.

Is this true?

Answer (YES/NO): NO